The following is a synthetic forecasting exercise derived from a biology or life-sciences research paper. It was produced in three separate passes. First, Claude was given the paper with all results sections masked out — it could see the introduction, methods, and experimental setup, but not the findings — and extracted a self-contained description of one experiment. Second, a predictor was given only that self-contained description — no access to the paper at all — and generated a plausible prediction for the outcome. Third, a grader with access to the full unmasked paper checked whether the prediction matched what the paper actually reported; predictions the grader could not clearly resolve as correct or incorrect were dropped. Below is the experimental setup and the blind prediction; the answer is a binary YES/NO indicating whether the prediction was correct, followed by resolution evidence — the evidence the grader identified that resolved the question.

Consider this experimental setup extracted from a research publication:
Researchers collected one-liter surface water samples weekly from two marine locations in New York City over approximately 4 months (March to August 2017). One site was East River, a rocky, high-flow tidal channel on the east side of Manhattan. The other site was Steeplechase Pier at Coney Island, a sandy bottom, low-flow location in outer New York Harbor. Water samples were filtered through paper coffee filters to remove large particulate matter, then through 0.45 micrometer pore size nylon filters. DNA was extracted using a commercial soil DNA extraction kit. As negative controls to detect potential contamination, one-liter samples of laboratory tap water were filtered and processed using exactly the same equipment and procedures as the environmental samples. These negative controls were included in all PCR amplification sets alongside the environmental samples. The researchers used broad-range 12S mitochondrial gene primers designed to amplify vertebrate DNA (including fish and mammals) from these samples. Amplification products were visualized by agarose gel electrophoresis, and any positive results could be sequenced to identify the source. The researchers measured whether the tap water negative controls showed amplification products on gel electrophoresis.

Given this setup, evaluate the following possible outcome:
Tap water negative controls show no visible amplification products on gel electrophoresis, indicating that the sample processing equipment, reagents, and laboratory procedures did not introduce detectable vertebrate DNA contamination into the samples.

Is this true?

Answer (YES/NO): NO